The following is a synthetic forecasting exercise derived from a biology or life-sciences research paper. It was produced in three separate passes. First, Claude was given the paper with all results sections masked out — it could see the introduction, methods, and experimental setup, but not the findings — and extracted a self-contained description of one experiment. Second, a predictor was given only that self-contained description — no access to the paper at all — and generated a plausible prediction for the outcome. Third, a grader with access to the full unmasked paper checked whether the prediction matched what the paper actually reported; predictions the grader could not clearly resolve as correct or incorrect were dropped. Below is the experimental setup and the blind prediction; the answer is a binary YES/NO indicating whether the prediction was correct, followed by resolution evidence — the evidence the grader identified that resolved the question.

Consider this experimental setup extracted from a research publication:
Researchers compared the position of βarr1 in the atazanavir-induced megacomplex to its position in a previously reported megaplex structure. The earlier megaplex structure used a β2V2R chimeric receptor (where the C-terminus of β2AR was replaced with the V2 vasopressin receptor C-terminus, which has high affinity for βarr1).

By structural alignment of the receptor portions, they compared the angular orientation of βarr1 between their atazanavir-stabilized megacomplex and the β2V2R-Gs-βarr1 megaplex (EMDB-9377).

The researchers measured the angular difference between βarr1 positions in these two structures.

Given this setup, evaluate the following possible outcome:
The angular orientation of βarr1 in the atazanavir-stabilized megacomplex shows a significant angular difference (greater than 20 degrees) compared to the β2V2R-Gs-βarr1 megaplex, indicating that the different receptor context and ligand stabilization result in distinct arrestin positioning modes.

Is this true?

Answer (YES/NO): YES